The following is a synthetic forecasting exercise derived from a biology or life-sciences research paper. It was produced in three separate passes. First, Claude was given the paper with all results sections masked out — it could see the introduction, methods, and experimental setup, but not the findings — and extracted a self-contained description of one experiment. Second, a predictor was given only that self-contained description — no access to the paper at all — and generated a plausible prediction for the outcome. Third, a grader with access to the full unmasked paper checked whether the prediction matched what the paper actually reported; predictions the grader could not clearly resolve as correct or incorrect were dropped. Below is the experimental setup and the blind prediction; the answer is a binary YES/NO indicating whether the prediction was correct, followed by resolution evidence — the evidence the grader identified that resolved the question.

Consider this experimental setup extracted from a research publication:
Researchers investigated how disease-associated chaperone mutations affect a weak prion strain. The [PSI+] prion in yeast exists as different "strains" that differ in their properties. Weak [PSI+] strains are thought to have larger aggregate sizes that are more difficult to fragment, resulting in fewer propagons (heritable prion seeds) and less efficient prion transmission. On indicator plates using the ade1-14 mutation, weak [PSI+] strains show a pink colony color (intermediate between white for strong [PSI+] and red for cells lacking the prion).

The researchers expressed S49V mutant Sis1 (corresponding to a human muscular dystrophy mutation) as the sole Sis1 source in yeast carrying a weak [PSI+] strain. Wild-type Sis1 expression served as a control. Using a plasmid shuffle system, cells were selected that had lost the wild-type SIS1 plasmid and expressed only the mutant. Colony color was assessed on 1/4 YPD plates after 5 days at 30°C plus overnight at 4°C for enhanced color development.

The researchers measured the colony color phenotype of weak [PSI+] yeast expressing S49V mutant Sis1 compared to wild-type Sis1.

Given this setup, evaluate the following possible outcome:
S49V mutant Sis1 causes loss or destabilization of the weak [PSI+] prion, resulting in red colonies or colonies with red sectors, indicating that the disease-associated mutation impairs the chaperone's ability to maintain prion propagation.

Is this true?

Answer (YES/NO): NO